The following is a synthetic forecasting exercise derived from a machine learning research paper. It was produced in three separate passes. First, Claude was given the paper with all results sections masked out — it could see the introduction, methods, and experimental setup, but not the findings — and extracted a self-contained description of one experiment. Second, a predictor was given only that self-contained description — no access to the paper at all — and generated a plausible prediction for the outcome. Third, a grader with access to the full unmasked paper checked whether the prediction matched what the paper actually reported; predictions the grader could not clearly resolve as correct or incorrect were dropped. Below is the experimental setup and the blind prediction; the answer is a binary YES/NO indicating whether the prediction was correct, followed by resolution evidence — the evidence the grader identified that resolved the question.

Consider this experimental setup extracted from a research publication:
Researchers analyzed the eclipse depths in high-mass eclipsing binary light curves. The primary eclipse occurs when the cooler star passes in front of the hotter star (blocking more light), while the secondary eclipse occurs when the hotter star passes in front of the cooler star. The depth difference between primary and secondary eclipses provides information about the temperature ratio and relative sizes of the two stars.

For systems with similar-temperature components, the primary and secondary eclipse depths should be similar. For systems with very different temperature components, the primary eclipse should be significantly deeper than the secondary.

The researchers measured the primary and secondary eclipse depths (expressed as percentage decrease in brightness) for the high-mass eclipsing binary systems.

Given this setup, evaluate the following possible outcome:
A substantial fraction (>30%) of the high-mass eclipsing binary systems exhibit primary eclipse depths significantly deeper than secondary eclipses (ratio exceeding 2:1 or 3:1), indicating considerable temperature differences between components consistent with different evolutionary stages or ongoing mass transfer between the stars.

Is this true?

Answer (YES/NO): NO